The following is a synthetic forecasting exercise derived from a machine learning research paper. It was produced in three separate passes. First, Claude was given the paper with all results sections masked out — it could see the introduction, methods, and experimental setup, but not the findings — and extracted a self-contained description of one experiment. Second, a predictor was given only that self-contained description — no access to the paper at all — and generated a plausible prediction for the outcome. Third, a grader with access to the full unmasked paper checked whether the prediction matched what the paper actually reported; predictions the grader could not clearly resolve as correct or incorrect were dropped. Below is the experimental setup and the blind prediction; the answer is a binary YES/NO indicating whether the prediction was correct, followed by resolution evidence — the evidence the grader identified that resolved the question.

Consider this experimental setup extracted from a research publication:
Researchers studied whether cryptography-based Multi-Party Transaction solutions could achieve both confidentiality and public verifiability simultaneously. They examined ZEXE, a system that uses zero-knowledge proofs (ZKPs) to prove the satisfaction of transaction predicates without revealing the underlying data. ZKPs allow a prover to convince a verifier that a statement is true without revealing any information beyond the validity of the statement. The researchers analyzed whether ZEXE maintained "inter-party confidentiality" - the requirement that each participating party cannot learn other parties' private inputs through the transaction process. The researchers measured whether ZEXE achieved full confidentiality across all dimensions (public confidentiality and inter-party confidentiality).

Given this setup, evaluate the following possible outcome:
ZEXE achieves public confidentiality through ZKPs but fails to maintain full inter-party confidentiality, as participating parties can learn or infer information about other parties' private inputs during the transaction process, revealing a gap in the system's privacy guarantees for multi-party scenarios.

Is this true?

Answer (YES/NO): YES